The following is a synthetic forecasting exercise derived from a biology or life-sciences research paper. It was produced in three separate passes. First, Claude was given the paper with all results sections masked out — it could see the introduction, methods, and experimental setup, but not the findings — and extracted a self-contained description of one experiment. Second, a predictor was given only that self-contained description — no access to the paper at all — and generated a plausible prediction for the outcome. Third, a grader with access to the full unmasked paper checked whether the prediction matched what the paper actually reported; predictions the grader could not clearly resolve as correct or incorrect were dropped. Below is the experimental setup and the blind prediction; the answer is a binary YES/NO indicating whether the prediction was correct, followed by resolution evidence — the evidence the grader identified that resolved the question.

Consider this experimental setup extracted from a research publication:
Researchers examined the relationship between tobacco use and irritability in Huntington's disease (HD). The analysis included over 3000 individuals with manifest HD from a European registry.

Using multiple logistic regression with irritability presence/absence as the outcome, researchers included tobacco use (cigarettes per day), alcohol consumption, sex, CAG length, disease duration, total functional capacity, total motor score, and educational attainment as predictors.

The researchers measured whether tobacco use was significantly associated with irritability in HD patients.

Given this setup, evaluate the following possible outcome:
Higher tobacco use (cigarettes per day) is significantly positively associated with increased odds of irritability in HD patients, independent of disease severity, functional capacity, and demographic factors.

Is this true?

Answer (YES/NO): YES